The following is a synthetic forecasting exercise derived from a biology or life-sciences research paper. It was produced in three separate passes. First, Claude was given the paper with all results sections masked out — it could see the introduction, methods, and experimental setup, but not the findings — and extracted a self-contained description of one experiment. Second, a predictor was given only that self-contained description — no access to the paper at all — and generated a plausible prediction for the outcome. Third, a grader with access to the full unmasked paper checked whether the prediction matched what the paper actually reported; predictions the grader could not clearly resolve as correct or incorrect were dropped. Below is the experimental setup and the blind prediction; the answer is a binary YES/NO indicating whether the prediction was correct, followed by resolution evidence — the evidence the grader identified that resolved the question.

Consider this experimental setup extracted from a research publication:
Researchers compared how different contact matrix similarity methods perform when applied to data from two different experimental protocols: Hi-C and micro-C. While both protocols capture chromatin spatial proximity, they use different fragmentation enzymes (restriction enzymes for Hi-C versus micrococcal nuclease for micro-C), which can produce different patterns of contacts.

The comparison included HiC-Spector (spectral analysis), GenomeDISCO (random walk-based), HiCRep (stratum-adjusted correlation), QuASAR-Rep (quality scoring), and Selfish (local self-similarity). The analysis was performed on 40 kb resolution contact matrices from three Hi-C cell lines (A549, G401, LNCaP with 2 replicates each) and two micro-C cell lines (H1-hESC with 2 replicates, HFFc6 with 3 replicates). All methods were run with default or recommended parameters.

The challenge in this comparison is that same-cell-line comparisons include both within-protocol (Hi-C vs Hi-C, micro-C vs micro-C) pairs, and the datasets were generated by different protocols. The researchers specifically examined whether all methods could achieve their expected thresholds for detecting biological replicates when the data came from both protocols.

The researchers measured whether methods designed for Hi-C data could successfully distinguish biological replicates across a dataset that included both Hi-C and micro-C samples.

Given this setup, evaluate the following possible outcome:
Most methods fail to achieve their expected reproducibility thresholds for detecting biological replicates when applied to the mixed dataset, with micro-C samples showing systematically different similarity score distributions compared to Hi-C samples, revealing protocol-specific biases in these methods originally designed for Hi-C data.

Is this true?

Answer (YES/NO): NO